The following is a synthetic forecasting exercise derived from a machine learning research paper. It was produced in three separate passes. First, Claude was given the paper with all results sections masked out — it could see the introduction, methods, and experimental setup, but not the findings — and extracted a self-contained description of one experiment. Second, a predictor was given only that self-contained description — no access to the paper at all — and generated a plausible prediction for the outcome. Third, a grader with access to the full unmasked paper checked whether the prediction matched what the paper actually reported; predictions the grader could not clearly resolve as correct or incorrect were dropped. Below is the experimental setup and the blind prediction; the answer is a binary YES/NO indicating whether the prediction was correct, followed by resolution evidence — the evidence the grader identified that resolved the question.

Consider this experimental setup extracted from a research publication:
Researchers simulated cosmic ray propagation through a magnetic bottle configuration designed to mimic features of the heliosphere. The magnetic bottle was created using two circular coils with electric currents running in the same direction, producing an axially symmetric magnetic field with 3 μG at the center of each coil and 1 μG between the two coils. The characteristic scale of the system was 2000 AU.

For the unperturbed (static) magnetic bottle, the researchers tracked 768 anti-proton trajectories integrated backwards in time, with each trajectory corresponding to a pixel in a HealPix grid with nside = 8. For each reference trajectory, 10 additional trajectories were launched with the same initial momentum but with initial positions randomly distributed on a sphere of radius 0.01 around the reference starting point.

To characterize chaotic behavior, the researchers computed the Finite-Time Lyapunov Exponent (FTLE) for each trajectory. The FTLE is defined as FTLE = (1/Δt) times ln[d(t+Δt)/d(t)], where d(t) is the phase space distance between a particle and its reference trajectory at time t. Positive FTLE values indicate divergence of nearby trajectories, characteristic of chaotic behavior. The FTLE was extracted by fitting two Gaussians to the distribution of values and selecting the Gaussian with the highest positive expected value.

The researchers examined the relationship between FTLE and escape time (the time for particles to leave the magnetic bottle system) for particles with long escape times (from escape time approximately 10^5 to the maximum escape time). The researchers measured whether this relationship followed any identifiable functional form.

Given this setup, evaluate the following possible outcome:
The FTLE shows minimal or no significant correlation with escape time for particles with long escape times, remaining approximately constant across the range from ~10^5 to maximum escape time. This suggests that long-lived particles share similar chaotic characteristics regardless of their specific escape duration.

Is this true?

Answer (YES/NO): NO